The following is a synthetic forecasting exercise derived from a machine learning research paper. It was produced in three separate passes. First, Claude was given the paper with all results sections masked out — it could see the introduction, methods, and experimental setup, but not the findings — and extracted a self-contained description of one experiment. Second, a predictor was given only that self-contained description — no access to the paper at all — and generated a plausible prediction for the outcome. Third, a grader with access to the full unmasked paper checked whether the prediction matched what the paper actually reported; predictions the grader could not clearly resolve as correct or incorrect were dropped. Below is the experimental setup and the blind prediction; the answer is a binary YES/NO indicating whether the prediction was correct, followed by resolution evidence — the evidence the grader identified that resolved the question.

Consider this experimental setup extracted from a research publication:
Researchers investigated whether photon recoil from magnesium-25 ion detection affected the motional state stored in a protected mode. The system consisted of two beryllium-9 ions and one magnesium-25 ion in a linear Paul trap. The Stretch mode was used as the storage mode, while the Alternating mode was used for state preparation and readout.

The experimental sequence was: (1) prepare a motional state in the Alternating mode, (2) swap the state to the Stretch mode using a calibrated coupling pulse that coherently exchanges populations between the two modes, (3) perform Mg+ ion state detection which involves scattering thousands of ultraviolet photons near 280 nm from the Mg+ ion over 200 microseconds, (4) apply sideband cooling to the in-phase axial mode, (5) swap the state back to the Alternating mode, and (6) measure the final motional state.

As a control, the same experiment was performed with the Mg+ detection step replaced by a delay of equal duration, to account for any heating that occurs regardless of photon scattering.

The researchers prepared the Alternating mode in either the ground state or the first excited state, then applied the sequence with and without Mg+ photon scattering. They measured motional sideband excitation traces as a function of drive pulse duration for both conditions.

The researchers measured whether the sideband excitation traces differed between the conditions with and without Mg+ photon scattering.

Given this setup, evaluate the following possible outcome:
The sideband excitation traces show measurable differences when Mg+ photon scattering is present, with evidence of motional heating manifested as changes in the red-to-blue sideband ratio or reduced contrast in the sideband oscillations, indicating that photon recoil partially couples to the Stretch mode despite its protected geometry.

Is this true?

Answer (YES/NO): NO